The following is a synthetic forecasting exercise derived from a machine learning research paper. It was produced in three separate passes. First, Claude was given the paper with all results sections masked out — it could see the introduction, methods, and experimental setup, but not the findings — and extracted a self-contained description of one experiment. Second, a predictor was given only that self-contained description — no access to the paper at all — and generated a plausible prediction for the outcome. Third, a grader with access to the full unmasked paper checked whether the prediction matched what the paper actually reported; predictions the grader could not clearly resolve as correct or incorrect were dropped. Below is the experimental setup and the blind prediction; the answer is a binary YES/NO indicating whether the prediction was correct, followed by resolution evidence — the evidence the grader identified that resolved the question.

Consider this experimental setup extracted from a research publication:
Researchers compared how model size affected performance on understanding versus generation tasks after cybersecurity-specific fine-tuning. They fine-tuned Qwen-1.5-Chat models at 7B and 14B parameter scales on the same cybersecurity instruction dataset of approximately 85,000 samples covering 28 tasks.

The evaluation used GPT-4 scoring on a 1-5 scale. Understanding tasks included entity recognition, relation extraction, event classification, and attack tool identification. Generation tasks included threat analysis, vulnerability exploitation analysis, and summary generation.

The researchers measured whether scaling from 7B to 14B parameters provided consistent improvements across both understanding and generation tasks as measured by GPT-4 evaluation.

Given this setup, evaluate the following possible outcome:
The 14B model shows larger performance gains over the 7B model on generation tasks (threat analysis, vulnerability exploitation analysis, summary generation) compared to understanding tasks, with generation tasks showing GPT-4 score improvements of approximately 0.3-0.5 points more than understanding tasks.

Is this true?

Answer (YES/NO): NO